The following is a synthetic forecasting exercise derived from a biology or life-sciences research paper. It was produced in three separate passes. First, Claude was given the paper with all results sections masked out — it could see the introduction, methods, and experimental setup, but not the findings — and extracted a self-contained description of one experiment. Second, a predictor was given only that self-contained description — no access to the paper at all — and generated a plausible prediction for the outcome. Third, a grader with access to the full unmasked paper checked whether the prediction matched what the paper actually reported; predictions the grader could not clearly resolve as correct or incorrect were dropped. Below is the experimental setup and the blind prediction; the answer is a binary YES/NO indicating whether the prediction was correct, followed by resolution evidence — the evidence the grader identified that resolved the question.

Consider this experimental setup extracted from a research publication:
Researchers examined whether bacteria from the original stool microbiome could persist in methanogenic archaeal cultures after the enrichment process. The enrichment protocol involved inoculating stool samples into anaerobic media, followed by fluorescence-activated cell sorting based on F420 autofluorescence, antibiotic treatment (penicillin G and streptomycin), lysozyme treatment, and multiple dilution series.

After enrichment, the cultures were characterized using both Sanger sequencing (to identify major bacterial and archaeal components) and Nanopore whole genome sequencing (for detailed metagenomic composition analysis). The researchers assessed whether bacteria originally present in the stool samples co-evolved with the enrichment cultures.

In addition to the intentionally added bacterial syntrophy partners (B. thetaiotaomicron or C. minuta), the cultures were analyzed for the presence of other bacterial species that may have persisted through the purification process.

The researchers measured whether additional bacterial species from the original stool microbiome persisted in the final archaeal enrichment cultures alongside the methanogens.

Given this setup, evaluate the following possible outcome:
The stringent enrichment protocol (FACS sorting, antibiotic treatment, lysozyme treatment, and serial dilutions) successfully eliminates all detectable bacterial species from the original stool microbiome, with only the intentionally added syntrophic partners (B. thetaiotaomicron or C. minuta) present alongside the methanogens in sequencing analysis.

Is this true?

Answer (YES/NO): NO